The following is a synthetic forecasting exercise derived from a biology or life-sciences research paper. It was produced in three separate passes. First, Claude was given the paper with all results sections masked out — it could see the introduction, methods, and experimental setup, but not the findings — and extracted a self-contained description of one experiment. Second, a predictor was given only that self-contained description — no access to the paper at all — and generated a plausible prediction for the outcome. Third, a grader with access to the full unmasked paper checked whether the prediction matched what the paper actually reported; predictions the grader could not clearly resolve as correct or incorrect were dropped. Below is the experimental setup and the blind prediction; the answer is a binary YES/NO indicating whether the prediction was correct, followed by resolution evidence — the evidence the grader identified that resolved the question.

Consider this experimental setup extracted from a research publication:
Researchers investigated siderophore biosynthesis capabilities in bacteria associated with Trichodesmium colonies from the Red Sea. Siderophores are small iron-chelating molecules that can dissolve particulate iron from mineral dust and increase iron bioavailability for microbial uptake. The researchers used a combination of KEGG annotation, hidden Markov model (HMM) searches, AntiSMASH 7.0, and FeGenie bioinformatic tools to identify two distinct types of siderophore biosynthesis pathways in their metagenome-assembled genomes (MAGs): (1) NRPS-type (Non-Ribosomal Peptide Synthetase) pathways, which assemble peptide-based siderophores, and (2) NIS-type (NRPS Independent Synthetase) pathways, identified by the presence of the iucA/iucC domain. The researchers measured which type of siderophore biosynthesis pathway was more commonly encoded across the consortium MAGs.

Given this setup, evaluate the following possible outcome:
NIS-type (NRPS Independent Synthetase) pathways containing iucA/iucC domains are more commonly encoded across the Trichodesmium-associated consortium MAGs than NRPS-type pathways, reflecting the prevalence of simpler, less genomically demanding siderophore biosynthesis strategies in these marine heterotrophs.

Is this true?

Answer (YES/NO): NO